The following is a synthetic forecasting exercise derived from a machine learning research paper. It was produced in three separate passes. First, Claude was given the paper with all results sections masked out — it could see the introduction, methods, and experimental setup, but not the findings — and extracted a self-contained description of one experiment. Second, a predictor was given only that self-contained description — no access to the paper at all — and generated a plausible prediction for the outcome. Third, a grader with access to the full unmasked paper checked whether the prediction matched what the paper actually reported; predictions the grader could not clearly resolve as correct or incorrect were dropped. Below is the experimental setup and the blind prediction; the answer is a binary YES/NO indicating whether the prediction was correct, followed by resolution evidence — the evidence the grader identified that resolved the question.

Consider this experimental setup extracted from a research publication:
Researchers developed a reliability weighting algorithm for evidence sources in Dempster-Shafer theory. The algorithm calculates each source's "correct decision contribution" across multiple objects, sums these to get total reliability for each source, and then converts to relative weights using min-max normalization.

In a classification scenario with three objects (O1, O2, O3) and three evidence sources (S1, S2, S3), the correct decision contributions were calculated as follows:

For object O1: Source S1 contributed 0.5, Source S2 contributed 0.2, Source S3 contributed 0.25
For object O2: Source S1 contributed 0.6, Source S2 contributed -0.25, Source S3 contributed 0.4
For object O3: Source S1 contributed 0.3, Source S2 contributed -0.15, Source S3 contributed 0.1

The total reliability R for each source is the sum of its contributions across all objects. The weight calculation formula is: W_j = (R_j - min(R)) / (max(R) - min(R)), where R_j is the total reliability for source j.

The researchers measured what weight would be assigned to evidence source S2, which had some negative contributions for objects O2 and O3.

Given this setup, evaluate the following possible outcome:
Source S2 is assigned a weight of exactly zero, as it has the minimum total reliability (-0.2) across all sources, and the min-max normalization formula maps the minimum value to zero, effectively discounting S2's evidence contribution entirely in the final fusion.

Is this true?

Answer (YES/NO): YES